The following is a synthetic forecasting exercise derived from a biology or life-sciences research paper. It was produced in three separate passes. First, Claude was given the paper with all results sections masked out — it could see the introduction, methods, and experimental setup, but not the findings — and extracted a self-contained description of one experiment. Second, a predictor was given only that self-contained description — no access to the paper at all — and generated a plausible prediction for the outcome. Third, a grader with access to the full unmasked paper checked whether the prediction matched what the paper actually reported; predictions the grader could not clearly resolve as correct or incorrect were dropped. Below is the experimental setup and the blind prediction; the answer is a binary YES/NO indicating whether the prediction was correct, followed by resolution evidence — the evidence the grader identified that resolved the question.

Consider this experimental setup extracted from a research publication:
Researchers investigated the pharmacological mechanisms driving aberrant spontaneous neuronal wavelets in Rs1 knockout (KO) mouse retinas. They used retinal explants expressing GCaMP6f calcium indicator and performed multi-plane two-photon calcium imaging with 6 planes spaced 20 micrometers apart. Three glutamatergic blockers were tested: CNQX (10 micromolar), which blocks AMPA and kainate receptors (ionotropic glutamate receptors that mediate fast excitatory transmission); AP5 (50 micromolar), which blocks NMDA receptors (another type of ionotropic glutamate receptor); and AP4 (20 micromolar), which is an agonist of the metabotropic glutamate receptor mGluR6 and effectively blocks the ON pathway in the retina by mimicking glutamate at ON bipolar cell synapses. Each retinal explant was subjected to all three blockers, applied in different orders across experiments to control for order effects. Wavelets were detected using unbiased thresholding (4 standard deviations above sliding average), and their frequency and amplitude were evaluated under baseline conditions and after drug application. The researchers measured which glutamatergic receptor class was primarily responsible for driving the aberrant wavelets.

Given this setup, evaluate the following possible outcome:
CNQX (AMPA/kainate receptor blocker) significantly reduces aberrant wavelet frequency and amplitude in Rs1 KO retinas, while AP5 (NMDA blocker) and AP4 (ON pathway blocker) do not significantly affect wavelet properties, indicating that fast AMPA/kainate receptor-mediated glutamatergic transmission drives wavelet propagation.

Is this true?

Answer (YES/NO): YES